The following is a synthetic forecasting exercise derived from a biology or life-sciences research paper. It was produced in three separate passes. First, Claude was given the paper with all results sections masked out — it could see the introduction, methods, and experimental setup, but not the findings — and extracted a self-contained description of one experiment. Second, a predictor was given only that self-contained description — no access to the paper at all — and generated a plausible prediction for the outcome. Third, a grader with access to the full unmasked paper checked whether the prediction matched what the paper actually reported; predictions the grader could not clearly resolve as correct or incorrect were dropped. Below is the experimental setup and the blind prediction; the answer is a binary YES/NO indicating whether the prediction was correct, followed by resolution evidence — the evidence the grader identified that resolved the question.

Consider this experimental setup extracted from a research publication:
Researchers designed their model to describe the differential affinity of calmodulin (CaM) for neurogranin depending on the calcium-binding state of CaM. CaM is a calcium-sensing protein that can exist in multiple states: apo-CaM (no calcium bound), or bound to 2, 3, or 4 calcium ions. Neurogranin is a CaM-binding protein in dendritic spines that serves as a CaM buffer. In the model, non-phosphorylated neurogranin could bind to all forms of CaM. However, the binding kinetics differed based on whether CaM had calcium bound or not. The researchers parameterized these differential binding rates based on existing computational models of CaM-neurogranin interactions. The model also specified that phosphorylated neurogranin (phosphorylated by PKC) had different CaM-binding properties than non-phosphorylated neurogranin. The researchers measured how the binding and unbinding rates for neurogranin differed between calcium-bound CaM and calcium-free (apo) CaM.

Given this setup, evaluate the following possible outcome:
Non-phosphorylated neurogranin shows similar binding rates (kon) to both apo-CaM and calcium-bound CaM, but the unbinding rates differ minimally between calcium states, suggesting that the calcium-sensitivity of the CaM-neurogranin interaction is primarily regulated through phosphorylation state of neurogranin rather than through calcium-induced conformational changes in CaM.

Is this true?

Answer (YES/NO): NO